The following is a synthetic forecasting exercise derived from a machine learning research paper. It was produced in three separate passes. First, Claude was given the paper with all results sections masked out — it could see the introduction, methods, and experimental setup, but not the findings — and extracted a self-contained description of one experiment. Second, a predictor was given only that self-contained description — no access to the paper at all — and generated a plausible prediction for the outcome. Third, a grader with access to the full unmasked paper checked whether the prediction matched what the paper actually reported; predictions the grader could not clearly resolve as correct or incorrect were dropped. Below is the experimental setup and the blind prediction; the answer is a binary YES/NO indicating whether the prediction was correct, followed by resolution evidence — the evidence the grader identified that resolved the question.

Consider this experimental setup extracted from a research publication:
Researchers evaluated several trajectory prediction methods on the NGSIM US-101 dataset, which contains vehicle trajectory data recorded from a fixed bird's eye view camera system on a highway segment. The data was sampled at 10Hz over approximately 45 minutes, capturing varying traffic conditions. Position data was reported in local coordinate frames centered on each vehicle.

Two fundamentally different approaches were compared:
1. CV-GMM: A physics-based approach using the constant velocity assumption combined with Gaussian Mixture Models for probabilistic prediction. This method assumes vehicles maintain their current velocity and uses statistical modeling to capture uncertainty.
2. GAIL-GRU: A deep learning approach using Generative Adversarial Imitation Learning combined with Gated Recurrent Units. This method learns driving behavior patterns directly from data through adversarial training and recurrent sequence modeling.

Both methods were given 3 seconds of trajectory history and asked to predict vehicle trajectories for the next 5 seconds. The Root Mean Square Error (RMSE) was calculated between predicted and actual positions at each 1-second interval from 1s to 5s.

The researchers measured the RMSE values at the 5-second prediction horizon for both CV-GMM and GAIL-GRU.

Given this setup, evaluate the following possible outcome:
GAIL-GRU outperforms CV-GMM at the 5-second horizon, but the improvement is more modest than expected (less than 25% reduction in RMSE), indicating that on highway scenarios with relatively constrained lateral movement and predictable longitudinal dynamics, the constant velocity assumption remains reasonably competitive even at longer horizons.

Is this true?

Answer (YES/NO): NO